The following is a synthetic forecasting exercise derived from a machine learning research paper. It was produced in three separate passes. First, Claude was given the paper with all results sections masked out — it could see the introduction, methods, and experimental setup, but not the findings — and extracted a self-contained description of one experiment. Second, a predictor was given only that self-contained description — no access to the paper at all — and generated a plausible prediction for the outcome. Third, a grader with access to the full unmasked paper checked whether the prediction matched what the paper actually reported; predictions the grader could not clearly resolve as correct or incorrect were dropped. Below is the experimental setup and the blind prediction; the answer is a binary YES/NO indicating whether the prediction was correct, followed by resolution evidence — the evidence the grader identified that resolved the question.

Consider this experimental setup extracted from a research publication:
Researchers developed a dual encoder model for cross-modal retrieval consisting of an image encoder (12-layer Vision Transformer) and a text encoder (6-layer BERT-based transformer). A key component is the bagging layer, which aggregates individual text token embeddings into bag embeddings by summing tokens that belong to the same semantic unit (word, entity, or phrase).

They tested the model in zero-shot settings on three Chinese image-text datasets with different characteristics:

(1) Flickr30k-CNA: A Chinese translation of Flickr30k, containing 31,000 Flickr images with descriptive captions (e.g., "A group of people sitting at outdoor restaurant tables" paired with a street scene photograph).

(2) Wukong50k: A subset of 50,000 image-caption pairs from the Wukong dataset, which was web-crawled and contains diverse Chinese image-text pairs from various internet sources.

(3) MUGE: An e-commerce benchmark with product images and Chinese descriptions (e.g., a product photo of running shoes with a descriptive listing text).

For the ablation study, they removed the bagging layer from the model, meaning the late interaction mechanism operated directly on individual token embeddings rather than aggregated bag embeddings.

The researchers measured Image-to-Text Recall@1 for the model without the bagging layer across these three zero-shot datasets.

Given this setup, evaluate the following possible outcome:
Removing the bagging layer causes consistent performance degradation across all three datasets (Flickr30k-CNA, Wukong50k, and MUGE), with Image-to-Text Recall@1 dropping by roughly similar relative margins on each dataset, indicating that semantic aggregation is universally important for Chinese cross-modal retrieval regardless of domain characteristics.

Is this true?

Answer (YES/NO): NO